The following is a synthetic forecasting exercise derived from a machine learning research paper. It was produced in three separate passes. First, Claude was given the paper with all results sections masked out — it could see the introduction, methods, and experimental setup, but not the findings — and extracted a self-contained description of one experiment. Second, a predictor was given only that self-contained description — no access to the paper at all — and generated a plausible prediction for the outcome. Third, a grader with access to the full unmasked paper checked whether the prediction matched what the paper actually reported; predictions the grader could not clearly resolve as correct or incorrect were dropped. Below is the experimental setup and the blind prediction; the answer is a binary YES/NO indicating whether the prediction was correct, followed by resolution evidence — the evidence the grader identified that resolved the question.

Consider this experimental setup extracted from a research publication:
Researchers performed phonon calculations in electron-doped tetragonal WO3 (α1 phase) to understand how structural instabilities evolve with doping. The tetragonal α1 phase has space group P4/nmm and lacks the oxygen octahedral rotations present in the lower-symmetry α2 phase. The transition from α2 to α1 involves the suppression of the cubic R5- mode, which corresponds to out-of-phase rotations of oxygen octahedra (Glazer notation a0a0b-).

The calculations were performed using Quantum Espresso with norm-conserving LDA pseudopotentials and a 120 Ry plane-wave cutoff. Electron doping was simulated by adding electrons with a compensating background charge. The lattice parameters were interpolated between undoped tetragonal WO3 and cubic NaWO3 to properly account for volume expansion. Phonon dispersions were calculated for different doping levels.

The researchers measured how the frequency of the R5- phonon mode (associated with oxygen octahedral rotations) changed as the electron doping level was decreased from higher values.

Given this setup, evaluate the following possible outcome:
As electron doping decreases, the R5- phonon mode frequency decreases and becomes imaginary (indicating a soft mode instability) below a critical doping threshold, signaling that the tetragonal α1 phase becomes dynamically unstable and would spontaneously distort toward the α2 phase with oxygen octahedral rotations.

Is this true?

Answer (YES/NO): YES